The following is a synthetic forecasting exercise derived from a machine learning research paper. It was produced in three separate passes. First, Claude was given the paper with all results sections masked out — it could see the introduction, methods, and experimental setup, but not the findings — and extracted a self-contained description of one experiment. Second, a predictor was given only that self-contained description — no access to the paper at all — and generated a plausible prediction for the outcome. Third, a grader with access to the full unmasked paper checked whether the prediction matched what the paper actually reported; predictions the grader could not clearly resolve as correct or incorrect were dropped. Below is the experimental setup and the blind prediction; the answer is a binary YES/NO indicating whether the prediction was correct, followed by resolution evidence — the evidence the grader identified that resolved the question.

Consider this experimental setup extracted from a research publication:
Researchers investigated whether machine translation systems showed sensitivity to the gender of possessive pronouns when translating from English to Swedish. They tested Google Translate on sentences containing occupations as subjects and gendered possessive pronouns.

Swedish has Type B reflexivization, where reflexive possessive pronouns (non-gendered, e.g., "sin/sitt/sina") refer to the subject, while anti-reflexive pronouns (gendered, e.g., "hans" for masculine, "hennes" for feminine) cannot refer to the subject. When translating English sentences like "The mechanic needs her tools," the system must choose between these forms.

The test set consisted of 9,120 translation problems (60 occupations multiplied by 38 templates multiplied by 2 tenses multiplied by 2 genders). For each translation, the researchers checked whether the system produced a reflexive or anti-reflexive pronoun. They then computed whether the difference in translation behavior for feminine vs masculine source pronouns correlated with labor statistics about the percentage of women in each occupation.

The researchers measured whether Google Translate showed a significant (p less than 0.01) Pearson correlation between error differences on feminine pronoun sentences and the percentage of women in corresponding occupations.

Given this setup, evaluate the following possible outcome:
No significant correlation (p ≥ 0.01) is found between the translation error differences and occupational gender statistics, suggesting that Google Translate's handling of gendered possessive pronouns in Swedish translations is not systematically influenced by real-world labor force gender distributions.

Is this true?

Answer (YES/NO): NO